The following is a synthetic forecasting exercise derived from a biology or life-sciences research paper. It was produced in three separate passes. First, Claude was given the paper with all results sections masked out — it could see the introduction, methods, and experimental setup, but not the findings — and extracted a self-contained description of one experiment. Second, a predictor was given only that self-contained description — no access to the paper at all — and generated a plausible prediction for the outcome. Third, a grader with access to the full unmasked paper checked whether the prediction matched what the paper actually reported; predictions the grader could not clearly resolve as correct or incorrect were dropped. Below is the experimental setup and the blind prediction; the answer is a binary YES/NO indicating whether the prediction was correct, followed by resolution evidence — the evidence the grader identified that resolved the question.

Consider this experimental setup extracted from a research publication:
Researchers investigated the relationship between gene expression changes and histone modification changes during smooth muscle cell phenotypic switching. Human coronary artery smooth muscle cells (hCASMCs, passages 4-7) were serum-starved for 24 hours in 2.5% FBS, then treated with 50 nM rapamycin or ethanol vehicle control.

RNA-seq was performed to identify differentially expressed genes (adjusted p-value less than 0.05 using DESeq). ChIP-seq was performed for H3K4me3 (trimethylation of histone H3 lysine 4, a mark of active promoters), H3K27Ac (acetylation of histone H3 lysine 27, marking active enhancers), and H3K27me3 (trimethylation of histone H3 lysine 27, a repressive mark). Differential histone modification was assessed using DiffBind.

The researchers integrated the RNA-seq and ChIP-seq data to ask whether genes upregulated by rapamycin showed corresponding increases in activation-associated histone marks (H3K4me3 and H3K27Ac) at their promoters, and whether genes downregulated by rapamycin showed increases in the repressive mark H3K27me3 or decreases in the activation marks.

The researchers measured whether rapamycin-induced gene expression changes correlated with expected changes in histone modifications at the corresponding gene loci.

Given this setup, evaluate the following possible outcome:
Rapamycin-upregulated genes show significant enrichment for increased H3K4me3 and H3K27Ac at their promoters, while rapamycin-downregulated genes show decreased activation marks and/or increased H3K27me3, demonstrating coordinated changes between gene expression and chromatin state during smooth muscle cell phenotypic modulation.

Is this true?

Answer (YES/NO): NO